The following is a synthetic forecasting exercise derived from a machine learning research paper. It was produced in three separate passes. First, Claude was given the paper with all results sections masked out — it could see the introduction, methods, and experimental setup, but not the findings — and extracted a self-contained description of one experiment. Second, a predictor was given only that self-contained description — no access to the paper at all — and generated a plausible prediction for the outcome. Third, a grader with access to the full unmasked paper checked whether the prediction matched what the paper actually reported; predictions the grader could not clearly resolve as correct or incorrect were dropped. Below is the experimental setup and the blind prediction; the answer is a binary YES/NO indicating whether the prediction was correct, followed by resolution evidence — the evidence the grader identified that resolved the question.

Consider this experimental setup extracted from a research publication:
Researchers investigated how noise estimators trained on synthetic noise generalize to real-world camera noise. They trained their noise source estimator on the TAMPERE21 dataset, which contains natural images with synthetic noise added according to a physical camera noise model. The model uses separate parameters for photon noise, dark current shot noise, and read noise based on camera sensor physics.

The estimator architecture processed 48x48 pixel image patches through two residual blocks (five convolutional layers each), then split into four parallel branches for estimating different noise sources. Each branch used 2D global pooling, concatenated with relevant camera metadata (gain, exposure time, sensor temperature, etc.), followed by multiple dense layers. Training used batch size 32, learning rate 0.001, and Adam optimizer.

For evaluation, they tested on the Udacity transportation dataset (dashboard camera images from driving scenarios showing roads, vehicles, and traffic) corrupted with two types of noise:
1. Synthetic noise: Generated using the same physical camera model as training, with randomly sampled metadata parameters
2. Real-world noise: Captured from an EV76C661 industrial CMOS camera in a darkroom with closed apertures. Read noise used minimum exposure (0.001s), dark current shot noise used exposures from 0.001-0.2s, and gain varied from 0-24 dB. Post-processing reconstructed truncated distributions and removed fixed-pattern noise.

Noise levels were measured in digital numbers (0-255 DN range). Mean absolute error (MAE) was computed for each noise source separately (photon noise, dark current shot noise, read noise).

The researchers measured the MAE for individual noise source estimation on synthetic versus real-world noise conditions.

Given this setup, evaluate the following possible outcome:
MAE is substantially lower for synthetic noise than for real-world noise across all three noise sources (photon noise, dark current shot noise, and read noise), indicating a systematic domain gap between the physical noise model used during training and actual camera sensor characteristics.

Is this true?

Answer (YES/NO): NO